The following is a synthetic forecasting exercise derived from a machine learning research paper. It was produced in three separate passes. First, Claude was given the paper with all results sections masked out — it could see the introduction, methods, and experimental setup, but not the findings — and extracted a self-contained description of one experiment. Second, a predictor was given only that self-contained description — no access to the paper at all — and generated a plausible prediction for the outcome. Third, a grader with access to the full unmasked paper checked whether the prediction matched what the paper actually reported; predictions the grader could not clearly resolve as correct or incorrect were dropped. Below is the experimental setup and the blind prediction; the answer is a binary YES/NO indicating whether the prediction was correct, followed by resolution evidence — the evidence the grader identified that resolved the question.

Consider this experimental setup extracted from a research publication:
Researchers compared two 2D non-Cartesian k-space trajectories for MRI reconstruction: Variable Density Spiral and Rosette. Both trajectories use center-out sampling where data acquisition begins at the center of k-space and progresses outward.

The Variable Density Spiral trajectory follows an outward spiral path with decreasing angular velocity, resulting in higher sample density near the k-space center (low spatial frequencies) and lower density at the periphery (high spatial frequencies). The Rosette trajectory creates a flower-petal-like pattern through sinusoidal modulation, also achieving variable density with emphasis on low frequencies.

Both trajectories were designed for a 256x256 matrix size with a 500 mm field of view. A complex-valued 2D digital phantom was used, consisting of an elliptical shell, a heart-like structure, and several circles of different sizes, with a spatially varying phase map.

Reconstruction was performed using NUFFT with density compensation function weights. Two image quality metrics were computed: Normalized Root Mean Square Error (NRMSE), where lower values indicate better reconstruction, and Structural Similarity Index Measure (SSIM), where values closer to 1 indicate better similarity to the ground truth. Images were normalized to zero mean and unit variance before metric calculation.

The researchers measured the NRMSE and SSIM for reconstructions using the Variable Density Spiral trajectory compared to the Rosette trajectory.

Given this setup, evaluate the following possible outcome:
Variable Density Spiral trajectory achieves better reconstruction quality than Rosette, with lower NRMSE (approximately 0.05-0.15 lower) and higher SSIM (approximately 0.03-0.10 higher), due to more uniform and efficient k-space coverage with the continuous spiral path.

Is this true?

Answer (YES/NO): NO